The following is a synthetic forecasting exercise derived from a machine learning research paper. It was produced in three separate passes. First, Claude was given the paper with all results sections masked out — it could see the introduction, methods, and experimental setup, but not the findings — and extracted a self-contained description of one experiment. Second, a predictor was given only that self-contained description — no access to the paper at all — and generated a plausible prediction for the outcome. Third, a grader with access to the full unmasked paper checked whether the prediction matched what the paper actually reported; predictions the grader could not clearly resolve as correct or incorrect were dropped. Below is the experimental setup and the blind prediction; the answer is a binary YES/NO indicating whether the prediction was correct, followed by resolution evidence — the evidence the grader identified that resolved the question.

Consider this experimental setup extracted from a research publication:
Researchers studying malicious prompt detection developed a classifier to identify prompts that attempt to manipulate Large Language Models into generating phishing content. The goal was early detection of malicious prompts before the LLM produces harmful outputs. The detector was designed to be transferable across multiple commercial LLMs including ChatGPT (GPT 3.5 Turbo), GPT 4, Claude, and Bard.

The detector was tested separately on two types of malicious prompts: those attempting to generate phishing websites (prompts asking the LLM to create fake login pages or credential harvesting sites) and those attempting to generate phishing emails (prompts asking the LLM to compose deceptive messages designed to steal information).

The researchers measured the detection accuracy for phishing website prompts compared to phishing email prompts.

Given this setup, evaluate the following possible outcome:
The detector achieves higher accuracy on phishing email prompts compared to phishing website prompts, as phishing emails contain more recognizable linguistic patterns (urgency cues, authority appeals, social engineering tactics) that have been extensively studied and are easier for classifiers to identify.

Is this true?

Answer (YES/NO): NO